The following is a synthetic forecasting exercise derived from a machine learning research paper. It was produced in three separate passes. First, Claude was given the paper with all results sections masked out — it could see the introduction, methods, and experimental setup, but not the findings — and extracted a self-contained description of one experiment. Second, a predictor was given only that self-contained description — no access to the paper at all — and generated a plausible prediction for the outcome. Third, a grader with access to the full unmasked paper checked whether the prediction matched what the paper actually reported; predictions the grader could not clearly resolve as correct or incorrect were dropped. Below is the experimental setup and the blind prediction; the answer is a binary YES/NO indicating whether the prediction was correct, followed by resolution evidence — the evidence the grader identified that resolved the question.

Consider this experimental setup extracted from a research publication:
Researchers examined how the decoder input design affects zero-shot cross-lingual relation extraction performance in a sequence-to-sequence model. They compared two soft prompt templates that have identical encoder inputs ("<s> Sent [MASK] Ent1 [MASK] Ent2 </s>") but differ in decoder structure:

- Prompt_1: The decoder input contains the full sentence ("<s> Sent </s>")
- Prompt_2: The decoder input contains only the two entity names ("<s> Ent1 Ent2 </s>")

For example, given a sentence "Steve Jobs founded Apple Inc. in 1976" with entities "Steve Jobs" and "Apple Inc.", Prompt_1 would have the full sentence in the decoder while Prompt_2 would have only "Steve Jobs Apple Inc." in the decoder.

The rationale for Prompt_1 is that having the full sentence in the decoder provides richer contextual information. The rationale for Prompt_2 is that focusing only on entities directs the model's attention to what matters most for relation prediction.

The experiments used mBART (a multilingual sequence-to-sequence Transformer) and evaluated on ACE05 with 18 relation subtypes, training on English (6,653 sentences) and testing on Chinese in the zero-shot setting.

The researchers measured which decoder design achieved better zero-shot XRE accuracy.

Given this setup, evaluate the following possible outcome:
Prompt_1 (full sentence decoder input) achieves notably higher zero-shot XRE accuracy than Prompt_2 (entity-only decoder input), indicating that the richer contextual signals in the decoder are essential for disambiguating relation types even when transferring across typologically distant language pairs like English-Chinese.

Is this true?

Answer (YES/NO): YES